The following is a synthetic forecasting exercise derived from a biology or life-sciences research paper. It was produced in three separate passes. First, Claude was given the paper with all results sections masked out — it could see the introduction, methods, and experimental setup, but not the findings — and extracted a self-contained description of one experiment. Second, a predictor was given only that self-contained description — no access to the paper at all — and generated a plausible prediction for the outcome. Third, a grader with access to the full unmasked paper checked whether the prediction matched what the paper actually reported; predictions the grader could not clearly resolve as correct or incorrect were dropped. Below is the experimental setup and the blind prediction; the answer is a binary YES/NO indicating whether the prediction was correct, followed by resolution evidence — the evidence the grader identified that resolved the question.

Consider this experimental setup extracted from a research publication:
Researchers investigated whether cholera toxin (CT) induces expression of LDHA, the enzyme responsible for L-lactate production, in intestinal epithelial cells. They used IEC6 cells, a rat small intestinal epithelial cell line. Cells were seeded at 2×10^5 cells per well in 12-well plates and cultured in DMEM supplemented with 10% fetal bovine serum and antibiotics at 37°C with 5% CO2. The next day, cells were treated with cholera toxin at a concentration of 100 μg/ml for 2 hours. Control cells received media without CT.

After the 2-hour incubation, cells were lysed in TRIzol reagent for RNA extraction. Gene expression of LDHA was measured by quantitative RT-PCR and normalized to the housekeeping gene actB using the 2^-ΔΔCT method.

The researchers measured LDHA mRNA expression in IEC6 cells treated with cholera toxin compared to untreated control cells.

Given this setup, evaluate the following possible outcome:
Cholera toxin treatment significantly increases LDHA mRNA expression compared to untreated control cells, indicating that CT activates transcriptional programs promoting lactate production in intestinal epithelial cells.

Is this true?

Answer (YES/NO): YES